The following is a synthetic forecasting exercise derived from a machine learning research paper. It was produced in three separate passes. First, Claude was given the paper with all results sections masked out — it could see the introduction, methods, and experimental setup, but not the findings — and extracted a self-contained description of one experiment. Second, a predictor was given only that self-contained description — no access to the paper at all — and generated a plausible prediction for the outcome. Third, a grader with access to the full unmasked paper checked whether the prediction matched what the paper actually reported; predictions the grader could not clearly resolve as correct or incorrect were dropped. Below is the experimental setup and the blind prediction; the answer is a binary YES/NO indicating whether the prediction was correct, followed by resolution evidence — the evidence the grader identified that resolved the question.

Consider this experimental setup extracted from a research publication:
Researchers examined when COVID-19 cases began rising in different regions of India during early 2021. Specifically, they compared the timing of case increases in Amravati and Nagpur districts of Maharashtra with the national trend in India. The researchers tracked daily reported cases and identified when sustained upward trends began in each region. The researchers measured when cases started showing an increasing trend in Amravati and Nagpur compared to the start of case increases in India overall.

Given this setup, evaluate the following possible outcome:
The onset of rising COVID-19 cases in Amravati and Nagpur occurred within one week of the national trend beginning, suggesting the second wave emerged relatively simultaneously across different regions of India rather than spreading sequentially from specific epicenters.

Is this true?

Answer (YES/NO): NO